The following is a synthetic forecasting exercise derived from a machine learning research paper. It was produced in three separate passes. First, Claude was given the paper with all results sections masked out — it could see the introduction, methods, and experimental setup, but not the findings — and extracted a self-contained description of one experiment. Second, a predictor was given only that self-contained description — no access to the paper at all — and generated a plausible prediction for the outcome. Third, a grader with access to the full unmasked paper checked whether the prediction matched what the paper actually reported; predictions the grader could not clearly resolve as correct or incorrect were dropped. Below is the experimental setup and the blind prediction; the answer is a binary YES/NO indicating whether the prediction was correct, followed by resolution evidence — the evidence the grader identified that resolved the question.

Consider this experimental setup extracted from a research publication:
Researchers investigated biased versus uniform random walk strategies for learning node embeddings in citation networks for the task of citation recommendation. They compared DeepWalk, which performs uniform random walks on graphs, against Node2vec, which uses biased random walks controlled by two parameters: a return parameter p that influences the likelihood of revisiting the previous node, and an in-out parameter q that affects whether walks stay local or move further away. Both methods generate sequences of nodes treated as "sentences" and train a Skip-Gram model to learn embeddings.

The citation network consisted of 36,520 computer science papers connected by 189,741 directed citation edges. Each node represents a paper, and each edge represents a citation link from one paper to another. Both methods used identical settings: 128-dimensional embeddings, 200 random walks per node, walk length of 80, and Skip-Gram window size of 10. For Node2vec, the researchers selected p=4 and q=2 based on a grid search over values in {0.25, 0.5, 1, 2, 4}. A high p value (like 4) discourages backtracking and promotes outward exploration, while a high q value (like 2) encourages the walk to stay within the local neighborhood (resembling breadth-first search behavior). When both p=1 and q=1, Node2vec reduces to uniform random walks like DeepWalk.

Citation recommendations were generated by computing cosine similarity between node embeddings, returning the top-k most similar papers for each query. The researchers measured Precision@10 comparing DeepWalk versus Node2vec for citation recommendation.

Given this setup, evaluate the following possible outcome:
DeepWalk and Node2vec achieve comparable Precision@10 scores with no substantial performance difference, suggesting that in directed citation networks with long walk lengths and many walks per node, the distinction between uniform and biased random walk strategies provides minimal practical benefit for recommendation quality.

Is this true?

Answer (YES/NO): YES